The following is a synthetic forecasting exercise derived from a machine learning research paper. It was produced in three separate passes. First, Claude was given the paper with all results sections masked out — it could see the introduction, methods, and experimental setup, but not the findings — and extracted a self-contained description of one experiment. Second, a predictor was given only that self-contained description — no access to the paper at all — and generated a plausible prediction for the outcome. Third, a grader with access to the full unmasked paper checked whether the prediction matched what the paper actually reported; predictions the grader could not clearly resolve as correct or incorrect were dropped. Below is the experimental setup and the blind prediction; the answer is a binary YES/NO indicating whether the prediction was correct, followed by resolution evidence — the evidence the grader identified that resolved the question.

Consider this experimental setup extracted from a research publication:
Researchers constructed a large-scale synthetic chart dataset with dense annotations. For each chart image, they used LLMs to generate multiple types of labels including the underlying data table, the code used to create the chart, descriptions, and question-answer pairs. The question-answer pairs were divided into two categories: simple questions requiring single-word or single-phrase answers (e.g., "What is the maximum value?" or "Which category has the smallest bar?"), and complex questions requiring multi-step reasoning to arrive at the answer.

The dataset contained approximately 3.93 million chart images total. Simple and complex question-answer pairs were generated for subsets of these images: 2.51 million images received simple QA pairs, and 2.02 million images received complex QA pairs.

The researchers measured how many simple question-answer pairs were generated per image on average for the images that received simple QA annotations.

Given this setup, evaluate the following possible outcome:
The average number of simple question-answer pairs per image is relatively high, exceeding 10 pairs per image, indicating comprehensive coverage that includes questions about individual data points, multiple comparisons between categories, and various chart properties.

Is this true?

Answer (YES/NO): YES